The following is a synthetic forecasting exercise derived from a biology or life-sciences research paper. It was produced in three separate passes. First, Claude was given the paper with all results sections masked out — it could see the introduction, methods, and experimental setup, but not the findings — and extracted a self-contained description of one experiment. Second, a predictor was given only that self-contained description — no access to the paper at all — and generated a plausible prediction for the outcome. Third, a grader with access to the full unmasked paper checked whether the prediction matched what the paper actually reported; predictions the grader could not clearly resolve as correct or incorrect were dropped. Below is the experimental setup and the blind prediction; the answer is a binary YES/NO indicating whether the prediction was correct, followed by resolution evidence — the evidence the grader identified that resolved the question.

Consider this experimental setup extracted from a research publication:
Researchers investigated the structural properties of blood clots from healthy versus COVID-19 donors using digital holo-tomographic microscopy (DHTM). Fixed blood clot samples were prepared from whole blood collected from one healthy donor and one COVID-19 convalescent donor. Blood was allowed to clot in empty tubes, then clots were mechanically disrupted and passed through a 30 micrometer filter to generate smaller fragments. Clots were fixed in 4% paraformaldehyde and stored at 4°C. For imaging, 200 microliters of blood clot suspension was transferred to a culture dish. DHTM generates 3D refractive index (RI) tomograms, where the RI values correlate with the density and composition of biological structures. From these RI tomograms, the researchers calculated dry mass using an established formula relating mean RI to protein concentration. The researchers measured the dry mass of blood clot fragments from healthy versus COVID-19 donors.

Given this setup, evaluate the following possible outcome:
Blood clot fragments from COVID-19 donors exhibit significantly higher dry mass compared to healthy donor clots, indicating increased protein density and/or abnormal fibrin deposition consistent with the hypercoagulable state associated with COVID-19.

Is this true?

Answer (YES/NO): NO